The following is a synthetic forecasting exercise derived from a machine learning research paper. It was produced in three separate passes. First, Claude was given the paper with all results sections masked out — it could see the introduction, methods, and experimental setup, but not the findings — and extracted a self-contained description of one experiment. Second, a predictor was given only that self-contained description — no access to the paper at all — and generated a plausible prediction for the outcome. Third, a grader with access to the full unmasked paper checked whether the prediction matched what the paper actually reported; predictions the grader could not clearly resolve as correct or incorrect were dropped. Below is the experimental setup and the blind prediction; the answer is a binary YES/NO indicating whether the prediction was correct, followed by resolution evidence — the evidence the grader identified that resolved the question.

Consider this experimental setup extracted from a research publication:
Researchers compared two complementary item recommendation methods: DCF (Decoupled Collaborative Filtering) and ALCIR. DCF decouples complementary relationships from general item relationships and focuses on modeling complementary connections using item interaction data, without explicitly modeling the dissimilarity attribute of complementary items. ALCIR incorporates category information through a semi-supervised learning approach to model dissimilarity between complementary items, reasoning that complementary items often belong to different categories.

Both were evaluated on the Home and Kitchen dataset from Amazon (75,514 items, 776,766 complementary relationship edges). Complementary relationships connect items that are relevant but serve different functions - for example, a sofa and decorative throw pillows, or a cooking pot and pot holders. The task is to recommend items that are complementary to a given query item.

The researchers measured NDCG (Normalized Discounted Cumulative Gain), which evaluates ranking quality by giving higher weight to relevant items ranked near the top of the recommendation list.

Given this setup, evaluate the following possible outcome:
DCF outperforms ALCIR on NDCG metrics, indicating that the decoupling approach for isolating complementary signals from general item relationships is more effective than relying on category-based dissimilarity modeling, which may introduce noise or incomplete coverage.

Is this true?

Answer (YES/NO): YES